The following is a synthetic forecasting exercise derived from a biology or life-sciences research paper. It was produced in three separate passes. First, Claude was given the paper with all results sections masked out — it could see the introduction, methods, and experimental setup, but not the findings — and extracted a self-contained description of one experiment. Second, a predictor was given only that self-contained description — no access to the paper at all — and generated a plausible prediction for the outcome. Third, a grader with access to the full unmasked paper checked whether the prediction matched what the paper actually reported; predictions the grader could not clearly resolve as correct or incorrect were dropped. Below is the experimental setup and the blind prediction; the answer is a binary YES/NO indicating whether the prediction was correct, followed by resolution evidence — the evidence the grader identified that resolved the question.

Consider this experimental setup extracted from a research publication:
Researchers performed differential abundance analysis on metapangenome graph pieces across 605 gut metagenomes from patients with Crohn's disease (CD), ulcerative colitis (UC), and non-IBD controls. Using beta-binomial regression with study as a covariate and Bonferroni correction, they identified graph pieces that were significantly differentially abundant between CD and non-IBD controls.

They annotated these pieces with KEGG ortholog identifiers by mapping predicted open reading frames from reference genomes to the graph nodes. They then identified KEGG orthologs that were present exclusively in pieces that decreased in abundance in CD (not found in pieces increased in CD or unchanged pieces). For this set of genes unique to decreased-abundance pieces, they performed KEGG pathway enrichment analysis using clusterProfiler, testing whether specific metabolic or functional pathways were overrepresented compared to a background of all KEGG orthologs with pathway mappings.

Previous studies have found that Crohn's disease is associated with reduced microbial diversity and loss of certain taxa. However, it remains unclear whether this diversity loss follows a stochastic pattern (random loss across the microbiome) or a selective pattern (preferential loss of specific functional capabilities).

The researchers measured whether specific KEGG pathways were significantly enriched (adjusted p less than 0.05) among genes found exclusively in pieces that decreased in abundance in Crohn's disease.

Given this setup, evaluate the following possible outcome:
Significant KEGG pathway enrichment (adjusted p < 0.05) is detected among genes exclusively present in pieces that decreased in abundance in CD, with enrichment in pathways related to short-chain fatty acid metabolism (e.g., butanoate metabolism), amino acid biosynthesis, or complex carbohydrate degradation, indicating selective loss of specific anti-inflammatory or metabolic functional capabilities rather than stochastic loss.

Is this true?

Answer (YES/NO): NO